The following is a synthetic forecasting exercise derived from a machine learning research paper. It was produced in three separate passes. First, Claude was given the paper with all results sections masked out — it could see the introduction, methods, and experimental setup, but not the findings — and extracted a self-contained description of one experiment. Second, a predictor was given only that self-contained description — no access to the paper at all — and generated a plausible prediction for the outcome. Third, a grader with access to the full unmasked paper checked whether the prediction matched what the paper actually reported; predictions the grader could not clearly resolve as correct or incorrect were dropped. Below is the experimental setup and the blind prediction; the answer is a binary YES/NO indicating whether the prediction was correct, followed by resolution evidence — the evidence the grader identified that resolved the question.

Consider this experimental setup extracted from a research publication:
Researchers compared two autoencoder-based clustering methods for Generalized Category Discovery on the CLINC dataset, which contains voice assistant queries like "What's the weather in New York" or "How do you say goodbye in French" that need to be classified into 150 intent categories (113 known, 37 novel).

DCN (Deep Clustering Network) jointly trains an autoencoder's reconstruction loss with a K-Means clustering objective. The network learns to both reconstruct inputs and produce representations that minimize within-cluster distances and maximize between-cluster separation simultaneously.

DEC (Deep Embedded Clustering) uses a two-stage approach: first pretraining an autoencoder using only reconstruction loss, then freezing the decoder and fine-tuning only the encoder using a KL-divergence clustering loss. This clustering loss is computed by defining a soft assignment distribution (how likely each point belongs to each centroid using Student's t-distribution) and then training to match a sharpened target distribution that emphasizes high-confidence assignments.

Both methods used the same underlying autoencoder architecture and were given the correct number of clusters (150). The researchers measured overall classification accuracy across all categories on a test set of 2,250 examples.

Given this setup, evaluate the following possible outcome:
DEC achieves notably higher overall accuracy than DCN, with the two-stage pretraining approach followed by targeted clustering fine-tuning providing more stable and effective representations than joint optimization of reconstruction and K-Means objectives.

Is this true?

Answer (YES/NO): NO